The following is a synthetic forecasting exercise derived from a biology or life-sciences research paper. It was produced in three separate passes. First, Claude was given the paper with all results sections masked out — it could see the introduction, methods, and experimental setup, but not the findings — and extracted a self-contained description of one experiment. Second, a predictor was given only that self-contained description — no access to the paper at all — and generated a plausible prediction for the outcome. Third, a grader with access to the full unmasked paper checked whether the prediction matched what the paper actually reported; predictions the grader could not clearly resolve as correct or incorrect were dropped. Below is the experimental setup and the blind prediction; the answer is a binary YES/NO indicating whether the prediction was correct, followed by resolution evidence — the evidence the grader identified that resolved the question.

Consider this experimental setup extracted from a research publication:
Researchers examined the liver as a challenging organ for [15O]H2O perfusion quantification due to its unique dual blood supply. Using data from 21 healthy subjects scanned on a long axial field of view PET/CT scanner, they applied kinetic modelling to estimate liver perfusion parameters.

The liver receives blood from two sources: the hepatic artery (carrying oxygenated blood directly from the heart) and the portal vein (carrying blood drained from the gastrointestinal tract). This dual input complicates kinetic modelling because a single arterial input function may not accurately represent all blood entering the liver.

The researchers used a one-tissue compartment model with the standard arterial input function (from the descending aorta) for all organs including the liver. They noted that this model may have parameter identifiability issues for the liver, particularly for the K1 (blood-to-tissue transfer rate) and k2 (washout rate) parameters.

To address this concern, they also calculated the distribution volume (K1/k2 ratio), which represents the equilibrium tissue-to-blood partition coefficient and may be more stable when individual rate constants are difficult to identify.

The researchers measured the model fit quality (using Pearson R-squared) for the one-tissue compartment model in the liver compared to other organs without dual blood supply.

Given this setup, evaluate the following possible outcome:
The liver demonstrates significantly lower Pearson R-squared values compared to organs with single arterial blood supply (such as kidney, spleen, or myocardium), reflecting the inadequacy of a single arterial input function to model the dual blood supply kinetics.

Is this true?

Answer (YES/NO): NO